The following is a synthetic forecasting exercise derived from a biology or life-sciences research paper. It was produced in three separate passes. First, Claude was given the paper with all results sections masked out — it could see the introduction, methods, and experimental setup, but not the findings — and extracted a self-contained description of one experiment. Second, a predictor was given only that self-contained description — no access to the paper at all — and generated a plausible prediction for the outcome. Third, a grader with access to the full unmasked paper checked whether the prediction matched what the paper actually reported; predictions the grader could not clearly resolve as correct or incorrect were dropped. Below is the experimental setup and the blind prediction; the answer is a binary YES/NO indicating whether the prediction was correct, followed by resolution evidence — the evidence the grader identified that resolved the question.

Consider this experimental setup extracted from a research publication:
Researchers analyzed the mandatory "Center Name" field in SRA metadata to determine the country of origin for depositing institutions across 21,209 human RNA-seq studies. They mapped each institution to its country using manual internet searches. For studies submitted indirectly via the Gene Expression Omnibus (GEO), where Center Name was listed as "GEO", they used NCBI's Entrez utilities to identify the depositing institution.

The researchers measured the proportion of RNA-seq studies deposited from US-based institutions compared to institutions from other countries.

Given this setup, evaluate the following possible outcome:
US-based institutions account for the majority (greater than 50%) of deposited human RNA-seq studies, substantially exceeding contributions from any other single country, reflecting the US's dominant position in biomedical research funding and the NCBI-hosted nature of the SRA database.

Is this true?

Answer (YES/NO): YES